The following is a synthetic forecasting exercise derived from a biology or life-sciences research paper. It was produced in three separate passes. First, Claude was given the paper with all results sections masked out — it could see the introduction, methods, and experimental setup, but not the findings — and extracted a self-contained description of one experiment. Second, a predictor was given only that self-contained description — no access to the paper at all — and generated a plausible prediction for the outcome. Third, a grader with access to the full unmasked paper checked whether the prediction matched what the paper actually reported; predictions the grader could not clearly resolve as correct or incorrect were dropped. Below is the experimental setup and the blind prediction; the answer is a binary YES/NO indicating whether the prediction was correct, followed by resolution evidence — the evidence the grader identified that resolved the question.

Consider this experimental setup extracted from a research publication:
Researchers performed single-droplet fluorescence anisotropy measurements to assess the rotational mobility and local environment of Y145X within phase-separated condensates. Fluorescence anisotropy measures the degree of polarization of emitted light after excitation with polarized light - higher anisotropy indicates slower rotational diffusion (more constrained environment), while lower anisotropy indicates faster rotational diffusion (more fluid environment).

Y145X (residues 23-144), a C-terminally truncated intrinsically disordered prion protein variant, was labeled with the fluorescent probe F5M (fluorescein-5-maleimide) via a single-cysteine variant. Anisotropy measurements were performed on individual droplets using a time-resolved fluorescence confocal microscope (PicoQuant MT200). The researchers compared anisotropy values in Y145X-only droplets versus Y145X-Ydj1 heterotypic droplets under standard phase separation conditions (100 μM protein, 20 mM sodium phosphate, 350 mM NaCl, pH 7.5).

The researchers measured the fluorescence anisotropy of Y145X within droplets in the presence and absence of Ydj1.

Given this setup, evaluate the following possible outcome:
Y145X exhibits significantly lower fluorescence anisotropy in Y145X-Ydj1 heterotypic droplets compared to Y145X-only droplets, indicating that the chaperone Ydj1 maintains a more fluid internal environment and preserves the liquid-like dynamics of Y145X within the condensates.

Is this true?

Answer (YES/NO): NO